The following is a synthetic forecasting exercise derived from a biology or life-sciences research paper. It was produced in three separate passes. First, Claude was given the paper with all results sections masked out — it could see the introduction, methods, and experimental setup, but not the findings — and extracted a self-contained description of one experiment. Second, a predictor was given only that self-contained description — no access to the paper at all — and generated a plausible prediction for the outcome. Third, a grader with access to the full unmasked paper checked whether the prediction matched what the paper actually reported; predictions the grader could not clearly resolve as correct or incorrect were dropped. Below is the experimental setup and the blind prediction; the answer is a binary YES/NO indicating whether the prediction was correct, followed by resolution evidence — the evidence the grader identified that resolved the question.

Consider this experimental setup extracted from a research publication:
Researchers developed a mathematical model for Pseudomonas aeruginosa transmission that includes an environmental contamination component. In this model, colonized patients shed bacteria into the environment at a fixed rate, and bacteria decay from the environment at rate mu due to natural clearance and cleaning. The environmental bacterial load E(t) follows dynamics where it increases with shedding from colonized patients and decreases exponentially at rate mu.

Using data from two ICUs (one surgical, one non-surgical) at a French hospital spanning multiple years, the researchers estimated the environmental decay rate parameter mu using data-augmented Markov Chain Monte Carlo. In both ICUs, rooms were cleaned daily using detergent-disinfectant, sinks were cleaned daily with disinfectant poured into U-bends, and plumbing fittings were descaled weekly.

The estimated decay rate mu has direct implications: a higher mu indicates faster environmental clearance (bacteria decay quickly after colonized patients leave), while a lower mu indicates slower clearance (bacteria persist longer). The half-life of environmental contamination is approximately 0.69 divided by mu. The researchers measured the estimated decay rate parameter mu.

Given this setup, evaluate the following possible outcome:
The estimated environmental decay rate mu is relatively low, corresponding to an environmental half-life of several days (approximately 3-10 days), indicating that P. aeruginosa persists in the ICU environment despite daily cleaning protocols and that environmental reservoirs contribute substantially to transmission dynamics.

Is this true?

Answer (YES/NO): NO